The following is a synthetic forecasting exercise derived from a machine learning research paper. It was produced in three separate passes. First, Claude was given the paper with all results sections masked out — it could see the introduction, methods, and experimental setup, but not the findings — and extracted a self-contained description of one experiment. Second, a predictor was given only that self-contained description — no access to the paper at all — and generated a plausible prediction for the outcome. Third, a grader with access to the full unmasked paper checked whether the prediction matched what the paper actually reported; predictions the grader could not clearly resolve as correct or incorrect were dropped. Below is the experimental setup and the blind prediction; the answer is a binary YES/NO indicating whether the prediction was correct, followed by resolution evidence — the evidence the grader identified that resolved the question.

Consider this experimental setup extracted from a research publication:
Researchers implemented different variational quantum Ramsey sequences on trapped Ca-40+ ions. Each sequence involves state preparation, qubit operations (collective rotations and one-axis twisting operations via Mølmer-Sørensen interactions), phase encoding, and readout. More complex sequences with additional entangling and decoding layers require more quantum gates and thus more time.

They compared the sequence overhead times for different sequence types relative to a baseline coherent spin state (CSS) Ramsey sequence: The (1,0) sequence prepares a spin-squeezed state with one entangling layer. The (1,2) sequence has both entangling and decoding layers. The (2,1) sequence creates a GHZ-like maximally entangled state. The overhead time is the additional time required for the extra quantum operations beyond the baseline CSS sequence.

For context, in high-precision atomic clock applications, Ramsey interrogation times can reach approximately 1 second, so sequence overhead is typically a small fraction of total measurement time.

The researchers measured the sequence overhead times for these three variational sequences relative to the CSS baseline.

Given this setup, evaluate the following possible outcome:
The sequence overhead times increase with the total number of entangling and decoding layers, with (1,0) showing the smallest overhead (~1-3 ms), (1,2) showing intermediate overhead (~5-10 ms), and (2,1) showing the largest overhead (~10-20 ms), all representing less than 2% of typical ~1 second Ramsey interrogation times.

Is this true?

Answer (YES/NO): NO